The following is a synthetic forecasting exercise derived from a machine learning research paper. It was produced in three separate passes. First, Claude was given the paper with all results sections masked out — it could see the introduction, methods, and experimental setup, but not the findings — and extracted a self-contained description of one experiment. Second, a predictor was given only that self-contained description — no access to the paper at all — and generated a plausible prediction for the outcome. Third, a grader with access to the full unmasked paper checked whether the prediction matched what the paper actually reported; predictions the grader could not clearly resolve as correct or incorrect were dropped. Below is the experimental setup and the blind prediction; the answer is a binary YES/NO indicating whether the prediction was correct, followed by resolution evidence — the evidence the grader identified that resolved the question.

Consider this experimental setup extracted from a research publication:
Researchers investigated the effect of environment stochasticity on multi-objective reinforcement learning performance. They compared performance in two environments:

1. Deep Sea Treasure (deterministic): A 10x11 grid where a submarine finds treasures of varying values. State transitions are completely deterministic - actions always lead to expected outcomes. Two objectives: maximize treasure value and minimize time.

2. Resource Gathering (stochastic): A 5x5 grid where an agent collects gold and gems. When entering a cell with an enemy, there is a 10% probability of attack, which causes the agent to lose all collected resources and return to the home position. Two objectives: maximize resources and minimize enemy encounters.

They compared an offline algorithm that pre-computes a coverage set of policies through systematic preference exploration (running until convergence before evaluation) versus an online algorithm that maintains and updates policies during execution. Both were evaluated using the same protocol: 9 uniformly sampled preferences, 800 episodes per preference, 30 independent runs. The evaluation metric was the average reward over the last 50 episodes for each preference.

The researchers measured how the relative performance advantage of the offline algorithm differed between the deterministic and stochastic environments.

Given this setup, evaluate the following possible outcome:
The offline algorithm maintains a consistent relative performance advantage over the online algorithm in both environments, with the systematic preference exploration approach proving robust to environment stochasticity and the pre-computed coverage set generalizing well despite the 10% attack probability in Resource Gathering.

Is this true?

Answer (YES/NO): YES